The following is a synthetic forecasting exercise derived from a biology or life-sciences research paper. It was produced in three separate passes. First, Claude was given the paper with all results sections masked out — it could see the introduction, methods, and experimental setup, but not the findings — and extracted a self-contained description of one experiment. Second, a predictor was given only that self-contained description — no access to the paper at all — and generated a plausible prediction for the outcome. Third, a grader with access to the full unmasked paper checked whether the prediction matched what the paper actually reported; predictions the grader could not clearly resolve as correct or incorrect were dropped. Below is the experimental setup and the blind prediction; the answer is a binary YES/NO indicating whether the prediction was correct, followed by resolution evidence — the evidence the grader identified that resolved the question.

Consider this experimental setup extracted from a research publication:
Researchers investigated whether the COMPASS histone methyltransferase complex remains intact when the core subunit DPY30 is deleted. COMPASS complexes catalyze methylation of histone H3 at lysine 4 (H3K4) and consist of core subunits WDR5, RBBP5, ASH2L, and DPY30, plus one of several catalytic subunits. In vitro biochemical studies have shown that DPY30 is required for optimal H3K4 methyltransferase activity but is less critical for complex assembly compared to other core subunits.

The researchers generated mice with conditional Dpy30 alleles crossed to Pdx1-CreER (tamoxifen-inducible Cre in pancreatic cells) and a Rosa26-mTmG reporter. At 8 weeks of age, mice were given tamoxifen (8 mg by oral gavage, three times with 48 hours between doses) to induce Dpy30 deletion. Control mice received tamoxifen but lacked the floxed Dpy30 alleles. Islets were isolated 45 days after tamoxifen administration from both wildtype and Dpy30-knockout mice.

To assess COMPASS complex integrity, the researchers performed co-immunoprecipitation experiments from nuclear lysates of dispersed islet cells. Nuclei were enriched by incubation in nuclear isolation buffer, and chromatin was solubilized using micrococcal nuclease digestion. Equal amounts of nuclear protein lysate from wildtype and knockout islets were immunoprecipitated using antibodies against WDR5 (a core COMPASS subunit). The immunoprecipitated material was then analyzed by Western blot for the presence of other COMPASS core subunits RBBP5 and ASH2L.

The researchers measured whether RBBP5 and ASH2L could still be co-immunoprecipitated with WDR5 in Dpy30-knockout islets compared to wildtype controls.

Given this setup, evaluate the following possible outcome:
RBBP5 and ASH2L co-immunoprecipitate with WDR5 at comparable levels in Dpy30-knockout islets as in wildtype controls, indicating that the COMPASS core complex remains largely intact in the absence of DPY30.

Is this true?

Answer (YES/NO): YES